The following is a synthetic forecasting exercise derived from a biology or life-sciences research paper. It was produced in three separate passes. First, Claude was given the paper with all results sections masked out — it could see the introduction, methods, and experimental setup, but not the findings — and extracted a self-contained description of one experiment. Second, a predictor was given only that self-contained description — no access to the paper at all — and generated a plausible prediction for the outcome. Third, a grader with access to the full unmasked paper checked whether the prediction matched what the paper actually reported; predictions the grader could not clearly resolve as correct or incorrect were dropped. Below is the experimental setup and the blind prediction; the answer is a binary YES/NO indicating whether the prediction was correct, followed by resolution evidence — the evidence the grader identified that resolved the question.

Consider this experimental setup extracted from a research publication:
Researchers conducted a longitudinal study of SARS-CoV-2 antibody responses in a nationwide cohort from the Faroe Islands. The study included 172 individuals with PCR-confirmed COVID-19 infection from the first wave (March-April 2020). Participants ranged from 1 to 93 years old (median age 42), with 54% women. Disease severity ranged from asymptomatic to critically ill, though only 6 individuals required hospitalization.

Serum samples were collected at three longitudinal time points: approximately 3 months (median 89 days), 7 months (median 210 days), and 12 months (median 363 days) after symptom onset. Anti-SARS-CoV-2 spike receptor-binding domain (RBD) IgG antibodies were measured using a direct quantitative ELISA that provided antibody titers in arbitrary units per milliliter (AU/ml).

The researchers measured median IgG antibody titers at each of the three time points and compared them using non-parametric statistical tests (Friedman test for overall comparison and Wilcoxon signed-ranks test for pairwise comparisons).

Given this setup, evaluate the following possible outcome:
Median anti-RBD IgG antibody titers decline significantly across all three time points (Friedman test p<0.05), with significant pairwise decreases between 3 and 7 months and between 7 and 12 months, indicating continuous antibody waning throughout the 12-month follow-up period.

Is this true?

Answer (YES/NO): YES